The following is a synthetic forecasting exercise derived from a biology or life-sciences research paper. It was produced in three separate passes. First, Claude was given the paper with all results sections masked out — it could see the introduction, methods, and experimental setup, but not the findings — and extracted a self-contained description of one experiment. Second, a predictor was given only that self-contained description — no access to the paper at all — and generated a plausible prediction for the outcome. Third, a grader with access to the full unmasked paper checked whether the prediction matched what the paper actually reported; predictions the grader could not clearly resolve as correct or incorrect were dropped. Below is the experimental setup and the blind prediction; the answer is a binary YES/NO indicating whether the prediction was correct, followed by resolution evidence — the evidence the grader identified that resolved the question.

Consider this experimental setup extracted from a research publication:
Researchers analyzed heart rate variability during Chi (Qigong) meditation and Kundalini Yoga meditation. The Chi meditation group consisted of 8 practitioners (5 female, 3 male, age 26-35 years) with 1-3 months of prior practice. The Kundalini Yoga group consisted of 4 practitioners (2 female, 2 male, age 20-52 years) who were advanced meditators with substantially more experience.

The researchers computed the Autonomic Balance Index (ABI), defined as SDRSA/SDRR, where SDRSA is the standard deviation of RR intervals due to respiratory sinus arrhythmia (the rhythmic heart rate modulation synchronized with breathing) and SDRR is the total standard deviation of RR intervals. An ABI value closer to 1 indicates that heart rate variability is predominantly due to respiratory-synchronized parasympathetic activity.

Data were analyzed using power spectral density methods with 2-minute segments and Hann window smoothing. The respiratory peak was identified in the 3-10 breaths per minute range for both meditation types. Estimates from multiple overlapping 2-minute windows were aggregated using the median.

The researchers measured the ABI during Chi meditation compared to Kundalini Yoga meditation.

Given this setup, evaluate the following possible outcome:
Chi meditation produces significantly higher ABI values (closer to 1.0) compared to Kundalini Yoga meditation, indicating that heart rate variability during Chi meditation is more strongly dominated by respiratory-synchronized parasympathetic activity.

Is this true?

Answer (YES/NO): NO